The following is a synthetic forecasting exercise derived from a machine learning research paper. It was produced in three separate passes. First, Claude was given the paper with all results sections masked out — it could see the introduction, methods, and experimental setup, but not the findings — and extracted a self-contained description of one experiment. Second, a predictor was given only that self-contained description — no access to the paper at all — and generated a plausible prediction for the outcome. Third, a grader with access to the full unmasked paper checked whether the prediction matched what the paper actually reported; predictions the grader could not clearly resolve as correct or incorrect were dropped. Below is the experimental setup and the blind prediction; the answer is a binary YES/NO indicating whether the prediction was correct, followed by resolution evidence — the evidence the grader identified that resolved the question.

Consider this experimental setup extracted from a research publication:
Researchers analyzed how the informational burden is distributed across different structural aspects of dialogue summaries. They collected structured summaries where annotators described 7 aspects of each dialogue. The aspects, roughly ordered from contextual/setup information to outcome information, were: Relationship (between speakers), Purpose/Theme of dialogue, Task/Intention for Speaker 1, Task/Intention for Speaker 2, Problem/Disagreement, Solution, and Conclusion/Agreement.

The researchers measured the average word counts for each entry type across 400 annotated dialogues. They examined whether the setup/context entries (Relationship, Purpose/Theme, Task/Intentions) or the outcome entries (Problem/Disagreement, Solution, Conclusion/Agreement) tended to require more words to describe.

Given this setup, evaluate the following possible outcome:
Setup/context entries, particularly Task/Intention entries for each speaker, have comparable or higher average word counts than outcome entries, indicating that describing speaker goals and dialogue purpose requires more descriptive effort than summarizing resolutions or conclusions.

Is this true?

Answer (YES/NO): NO